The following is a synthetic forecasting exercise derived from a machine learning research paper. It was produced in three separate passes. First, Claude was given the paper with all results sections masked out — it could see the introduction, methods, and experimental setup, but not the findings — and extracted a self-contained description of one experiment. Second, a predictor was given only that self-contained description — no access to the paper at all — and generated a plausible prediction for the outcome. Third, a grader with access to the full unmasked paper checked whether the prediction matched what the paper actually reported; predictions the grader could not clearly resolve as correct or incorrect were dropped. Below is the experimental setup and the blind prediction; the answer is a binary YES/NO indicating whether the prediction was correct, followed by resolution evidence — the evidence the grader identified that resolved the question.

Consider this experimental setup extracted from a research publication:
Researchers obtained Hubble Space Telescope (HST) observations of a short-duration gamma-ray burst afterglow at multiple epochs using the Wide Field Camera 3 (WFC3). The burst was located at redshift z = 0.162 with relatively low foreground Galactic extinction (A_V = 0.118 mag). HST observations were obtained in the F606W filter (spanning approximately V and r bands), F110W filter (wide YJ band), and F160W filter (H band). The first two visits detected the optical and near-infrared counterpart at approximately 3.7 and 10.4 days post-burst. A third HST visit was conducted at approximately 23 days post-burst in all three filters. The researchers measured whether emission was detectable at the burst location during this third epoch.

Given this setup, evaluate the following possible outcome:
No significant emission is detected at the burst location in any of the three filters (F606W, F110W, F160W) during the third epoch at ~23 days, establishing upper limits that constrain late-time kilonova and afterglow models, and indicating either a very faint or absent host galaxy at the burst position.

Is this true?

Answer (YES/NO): YES